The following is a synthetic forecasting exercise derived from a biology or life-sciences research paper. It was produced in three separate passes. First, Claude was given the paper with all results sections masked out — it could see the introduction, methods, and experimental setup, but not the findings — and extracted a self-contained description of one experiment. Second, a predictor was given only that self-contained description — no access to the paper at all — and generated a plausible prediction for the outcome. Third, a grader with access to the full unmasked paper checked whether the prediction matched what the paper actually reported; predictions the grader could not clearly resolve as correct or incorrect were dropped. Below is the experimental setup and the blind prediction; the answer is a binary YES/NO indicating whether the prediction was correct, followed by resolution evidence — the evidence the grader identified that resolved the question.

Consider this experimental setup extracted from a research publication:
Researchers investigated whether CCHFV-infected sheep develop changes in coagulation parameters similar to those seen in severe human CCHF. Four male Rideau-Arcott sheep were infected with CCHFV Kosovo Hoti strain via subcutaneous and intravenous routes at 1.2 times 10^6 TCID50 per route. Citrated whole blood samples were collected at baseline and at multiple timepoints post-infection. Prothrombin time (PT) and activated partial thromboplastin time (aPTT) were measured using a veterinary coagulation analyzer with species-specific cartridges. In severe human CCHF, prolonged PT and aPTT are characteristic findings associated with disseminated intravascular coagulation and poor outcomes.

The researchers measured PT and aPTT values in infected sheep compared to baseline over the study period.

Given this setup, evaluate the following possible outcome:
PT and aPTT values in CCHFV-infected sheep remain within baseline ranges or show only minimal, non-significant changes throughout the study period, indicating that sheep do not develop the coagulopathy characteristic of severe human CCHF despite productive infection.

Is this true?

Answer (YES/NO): YES